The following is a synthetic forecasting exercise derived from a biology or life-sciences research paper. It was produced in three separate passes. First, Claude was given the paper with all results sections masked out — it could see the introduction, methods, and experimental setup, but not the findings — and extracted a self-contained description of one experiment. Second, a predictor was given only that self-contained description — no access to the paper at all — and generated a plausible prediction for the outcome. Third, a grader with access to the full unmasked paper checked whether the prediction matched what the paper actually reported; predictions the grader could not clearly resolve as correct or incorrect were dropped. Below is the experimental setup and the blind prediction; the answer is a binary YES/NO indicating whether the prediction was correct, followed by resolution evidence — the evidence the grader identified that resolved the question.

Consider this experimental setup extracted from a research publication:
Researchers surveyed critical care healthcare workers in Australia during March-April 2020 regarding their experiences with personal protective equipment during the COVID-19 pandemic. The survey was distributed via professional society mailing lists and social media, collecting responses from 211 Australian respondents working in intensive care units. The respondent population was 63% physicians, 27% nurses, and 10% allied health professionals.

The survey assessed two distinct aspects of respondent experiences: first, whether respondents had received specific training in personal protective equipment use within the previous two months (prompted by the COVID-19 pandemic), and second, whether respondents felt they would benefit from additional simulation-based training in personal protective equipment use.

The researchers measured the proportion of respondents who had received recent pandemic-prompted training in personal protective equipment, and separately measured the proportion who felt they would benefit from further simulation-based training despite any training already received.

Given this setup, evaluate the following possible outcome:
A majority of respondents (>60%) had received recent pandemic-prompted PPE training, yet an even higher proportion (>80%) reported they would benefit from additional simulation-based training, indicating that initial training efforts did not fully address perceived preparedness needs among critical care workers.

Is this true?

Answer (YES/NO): NO